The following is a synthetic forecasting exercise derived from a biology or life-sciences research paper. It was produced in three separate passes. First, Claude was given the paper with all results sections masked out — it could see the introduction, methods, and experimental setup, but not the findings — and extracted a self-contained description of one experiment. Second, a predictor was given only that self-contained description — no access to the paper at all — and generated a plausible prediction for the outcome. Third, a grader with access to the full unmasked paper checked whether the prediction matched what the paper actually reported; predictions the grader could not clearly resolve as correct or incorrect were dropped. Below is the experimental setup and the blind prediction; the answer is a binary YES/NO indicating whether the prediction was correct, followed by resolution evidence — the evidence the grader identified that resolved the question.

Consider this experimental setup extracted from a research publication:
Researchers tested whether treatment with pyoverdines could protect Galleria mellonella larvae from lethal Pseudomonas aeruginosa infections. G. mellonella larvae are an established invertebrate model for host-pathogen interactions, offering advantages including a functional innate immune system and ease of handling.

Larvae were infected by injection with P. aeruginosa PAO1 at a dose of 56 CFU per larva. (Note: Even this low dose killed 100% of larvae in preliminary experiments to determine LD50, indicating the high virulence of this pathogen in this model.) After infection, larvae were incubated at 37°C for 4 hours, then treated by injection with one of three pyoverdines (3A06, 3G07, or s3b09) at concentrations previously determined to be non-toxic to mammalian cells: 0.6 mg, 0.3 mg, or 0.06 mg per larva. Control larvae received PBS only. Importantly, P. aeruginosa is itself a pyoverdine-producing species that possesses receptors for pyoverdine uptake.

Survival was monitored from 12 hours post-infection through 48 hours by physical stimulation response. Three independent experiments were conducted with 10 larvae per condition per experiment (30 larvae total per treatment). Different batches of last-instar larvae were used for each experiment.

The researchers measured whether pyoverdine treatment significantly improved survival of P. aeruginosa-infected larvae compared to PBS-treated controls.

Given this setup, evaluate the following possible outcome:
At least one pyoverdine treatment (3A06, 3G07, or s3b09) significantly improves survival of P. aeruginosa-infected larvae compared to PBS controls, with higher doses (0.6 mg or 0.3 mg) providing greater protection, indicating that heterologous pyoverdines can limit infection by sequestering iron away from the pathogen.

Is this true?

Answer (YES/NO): NO